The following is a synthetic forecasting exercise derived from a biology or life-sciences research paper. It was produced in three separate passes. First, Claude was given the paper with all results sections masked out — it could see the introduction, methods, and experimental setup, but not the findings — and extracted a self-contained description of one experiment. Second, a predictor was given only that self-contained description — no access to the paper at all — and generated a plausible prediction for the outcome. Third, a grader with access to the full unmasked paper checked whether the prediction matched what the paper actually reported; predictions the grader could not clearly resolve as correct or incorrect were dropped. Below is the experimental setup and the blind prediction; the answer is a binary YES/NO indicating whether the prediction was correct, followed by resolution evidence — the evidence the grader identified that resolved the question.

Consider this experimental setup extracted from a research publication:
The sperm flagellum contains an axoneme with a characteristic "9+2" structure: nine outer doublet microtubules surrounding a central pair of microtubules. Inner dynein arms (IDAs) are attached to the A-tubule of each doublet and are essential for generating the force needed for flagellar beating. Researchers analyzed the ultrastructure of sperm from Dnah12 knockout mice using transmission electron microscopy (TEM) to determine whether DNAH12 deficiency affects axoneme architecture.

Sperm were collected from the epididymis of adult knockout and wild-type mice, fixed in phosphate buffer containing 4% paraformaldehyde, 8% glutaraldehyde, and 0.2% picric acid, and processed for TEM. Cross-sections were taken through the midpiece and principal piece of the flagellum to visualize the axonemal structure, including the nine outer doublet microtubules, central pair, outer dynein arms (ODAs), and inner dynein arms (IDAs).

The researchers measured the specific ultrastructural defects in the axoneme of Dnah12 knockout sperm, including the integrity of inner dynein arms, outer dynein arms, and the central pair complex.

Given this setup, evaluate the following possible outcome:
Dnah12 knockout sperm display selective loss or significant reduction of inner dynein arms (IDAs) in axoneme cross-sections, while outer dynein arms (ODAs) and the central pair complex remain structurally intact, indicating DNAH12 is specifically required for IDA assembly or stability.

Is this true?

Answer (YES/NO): NO